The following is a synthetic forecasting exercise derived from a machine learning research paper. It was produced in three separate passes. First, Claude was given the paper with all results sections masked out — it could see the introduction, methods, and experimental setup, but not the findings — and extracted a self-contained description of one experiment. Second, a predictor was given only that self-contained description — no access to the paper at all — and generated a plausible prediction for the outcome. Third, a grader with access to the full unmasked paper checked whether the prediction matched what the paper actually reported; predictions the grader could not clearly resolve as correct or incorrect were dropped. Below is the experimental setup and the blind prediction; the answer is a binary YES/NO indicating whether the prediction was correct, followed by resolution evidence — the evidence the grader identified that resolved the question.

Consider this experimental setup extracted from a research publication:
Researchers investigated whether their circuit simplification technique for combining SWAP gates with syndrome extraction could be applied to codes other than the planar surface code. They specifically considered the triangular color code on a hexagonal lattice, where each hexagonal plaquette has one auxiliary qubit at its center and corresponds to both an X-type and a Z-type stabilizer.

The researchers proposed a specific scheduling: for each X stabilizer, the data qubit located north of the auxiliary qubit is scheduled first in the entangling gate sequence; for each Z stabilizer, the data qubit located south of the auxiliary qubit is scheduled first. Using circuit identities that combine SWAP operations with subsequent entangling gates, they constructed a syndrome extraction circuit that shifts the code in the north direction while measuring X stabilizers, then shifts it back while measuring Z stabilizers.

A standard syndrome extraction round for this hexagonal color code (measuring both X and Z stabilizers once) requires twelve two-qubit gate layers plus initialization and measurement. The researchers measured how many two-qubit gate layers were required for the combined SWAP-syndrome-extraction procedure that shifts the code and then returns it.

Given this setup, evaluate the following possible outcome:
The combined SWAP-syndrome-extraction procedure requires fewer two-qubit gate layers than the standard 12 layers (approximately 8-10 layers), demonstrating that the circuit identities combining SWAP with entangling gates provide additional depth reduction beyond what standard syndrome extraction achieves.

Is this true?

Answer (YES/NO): NO